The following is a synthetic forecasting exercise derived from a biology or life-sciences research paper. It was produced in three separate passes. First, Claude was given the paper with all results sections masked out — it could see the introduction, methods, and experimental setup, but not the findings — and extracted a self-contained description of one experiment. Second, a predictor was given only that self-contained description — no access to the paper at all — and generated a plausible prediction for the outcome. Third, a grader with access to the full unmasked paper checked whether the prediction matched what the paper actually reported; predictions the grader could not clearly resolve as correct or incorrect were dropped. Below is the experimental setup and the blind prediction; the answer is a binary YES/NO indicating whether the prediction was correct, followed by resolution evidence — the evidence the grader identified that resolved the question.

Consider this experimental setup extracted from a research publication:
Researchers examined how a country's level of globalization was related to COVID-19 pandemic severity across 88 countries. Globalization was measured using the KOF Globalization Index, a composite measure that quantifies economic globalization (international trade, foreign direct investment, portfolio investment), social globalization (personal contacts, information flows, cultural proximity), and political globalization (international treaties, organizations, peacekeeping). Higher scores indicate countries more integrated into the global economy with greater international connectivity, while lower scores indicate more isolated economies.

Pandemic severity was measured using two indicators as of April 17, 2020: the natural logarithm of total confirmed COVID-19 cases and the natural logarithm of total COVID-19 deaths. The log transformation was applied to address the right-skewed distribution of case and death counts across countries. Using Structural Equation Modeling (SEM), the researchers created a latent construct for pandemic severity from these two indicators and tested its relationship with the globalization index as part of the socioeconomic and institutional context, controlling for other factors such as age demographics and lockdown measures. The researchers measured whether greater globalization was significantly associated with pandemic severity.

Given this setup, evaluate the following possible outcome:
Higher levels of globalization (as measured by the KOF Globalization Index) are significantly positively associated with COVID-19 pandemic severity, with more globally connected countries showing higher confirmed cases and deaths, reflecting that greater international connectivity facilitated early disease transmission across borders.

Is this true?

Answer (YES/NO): YES